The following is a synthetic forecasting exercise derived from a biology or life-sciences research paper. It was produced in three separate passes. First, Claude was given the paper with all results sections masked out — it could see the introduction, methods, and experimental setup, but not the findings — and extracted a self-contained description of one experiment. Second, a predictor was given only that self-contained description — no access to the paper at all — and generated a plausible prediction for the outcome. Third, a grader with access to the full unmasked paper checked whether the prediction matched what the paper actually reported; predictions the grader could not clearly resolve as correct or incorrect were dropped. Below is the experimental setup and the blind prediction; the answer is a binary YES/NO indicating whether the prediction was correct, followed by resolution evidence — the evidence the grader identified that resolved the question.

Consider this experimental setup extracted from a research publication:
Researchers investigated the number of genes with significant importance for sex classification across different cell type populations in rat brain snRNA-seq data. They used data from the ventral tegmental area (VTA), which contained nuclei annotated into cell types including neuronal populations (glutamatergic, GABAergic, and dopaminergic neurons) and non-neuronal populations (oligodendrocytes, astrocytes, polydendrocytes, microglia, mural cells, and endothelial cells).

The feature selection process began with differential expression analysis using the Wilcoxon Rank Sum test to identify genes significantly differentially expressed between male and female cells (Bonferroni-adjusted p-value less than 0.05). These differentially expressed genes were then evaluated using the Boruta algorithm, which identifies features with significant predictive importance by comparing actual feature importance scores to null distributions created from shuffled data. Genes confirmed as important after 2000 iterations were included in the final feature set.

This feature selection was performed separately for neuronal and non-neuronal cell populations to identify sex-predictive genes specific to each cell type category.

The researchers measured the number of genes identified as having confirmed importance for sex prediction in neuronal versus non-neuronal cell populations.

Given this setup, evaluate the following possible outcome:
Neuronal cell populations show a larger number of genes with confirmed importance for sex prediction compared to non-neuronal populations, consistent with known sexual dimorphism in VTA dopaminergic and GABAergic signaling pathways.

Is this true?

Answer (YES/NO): NO